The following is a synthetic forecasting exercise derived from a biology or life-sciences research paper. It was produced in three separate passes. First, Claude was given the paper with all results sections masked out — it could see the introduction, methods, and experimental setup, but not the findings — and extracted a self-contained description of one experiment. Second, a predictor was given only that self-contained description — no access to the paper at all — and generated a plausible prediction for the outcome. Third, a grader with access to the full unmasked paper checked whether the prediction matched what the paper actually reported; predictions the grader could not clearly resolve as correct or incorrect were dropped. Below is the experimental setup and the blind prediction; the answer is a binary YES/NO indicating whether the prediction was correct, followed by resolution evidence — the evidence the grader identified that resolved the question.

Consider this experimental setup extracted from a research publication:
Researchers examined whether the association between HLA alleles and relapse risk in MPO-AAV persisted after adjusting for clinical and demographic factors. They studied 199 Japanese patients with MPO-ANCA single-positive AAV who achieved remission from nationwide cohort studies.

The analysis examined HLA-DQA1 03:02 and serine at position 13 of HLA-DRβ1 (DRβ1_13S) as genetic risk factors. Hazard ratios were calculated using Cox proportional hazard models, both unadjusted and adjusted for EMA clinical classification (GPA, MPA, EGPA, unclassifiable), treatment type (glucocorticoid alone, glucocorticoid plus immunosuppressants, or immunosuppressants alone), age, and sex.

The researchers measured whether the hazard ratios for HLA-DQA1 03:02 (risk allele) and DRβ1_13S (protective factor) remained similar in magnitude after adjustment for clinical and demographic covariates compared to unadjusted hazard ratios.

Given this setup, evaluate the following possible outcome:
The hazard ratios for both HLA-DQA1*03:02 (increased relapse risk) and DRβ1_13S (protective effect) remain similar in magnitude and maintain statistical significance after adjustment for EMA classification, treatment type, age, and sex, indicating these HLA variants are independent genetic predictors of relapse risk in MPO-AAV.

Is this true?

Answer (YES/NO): NO